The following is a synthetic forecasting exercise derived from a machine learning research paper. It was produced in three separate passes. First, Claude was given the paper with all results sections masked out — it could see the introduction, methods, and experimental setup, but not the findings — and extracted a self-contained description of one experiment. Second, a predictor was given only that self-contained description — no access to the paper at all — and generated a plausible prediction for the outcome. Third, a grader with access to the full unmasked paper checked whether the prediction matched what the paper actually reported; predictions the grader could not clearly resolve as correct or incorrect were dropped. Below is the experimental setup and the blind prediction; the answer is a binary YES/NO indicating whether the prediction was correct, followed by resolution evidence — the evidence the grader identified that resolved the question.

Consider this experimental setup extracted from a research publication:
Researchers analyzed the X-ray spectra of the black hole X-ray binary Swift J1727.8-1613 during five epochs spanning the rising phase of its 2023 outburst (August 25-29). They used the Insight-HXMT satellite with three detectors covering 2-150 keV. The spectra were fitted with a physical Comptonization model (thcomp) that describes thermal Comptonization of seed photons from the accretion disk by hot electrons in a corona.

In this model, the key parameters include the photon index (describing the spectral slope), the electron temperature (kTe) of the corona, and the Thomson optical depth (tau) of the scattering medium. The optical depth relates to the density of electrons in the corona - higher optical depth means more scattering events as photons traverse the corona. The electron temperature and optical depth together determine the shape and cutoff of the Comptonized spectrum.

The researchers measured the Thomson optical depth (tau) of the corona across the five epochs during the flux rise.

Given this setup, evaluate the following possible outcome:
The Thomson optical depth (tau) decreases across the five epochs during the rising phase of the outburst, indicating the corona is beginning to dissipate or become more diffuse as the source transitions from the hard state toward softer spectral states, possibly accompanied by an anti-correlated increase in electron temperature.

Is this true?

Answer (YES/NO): YES